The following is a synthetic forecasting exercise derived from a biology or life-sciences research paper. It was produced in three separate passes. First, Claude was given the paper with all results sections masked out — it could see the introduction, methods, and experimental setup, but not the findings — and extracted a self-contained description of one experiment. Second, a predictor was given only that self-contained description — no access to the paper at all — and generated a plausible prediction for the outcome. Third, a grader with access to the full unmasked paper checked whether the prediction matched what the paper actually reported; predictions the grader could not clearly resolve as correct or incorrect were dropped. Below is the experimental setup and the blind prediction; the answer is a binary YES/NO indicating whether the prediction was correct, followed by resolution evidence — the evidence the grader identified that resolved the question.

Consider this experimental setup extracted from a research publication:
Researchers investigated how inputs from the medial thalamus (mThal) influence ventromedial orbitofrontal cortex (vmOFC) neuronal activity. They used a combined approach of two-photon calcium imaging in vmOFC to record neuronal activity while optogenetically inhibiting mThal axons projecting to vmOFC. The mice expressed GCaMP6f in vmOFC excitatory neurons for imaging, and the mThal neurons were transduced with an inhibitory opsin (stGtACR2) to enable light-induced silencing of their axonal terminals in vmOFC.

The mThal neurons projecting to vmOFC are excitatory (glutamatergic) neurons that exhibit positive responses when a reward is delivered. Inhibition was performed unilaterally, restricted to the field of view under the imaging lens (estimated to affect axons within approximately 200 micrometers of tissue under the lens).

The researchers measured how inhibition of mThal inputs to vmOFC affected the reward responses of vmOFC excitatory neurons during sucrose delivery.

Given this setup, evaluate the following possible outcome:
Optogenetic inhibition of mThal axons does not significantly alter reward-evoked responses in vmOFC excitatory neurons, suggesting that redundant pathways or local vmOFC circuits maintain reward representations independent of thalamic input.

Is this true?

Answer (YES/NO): NO